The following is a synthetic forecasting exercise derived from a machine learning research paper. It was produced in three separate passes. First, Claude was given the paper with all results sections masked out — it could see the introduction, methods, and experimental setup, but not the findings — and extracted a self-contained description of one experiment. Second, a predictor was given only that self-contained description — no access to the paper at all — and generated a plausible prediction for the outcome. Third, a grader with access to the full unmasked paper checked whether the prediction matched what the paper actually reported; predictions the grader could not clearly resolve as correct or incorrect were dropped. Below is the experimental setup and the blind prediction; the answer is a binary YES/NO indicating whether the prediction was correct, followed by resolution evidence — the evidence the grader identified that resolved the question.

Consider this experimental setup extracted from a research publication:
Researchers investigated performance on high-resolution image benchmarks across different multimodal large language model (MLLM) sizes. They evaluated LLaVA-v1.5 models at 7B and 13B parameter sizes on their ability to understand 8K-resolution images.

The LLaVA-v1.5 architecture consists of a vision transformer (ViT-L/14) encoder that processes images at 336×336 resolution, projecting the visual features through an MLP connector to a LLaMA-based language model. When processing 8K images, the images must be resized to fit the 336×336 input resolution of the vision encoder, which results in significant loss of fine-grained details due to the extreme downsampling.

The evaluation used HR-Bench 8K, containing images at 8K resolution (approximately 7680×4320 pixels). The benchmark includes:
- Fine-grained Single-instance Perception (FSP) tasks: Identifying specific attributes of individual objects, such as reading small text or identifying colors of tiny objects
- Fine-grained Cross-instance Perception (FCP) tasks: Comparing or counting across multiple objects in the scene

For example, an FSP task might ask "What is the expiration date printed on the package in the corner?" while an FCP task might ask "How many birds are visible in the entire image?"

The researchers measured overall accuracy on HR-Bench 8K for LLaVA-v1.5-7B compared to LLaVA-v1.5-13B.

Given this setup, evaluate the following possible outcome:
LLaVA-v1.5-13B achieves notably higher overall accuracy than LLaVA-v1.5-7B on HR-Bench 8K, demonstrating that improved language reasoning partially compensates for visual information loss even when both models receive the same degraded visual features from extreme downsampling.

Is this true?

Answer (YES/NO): YES